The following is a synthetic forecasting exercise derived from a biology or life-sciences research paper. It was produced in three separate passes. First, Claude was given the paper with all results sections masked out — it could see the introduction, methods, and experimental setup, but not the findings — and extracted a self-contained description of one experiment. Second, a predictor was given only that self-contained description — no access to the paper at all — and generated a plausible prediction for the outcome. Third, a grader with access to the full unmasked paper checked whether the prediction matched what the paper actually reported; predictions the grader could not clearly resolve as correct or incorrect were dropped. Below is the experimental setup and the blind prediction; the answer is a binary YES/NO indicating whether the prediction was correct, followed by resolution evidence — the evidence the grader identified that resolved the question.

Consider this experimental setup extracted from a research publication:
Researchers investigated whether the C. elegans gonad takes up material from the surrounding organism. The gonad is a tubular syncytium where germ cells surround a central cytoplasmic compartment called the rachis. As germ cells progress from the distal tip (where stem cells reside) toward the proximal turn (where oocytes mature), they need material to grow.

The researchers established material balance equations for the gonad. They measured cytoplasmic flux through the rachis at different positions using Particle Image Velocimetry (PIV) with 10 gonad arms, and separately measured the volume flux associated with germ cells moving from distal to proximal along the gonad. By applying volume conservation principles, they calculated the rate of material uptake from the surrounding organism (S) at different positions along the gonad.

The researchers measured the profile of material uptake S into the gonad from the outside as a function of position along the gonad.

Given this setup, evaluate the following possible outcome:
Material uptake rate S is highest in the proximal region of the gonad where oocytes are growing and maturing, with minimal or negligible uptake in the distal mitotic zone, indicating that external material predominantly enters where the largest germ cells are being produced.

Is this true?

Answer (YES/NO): NO